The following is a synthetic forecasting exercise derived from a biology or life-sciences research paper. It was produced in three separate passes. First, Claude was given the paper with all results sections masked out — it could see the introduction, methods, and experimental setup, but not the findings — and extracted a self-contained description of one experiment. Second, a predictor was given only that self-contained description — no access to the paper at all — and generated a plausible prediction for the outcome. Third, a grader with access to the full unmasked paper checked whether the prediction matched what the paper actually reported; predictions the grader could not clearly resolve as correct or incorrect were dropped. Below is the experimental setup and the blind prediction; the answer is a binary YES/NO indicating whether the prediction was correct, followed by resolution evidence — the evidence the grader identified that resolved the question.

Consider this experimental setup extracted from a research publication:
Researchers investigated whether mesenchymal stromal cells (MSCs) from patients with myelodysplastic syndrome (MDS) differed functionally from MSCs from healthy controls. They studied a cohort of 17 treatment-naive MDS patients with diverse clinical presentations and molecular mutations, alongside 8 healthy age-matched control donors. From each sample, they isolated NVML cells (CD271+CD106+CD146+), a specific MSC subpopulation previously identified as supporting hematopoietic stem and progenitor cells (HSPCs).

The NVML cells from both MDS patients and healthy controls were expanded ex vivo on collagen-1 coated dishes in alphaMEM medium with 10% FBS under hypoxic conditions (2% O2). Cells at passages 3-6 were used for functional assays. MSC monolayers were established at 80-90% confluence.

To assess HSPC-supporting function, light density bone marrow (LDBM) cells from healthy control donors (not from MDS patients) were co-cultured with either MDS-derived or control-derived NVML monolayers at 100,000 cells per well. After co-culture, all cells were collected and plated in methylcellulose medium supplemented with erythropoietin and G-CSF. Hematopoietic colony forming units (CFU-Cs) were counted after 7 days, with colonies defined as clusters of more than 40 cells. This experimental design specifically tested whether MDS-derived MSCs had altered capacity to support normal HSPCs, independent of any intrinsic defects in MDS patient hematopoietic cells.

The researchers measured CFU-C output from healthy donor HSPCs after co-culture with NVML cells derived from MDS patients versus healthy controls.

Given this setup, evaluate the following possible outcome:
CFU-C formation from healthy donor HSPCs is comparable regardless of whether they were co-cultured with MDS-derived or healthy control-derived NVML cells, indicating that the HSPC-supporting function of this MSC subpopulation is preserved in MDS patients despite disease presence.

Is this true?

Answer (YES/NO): NO